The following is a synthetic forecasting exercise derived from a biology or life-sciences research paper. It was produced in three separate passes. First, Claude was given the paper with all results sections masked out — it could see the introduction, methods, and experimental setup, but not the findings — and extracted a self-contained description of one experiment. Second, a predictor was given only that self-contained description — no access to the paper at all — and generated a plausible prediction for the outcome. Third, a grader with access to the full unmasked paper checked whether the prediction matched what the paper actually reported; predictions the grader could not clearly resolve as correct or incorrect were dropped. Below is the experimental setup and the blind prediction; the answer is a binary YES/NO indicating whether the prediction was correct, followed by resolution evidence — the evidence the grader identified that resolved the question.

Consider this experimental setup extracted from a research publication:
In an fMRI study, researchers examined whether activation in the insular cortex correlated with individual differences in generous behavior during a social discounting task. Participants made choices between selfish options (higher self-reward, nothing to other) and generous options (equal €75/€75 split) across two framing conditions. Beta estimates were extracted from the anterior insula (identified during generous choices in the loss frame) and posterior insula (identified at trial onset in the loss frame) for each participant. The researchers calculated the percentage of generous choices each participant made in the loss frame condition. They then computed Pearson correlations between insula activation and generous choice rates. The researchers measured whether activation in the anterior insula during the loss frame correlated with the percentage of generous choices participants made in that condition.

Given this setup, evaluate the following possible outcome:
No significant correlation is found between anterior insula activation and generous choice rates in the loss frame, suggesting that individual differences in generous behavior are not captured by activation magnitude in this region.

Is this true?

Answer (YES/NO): NO